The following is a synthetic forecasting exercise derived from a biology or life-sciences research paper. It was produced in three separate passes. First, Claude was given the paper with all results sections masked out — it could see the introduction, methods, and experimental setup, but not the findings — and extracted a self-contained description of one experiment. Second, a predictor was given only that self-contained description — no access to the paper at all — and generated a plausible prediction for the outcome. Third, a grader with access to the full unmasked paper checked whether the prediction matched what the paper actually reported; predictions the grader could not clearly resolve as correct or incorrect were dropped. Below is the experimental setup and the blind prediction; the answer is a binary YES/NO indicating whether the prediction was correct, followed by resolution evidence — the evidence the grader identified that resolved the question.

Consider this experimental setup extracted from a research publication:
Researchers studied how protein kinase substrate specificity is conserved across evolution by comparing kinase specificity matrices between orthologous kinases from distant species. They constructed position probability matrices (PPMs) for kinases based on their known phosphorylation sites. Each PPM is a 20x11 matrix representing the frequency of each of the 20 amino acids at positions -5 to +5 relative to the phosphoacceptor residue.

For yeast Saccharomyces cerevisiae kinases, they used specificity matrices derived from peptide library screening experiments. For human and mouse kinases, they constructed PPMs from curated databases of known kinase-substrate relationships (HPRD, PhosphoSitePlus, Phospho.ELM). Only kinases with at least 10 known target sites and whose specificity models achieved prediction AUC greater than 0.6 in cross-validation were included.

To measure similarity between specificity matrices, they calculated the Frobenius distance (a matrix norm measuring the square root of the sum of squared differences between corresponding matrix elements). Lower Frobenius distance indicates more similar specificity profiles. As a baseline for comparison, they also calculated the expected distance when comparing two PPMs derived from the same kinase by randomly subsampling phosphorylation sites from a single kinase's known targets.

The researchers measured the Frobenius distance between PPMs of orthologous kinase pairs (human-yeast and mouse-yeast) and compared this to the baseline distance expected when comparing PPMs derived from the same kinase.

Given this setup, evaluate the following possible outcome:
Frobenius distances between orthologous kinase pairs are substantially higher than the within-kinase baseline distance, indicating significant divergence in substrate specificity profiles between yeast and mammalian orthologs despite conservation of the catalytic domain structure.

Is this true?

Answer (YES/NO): NO